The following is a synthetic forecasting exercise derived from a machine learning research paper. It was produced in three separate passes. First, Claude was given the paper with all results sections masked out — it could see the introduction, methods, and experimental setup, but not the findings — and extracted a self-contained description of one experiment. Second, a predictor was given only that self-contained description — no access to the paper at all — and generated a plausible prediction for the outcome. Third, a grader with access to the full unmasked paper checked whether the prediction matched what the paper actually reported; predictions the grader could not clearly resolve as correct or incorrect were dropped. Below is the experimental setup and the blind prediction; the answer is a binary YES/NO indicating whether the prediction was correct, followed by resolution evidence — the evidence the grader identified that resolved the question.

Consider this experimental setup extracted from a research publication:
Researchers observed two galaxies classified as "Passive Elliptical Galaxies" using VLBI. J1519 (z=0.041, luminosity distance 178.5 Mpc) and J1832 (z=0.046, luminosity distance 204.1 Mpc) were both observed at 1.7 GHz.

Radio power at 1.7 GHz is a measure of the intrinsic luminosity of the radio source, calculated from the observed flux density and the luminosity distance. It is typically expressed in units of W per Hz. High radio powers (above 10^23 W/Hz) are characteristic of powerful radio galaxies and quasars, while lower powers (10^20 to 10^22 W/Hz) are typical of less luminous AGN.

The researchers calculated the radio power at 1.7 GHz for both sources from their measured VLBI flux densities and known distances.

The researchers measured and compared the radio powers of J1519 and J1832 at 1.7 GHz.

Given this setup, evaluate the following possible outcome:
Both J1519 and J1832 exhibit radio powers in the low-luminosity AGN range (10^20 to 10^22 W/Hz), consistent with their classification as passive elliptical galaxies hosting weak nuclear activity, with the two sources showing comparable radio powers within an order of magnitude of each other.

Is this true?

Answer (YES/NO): NO